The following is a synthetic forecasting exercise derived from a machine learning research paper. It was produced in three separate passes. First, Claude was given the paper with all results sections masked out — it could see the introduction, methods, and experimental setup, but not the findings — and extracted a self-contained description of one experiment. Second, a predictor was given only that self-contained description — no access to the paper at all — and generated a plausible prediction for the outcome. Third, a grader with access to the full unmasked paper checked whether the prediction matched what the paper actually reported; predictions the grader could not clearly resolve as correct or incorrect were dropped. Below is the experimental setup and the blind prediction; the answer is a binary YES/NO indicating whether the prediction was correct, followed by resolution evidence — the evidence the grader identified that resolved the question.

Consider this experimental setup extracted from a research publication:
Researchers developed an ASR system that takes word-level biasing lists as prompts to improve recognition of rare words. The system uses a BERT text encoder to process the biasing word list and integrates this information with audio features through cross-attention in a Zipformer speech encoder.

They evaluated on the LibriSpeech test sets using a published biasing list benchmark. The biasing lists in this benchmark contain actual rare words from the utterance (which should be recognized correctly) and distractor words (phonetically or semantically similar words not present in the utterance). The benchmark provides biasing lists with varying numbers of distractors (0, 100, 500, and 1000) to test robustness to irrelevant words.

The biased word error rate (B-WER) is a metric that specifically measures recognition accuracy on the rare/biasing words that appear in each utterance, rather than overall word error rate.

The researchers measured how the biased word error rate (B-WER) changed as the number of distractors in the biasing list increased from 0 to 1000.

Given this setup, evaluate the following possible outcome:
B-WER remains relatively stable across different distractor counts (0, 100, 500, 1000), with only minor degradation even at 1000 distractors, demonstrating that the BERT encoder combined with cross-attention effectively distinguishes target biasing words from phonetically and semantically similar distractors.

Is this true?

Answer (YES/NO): NO